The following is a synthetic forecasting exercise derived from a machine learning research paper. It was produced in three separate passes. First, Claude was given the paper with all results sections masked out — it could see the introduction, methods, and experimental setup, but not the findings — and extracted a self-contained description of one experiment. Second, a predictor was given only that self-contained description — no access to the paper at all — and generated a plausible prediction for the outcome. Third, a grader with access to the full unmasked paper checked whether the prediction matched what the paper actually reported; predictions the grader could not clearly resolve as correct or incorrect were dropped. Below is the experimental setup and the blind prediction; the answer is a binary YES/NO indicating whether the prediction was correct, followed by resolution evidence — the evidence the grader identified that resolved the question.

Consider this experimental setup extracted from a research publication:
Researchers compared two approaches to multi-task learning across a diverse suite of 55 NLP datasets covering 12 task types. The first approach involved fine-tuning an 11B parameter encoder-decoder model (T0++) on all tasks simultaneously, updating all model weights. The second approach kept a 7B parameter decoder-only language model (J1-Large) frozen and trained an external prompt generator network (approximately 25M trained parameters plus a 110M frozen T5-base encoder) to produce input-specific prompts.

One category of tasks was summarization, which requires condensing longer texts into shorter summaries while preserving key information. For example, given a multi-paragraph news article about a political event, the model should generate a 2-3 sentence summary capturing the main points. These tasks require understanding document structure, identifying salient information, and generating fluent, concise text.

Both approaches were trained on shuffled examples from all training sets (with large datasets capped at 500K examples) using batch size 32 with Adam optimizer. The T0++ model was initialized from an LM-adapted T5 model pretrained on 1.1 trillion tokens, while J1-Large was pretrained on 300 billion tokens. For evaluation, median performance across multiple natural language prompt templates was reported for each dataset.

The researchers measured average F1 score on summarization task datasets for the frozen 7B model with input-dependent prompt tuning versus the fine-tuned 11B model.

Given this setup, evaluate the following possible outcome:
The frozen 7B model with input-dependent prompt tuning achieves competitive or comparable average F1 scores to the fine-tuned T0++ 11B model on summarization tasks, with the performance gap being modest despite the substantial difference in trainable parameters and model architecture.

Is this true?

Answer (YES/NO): NO